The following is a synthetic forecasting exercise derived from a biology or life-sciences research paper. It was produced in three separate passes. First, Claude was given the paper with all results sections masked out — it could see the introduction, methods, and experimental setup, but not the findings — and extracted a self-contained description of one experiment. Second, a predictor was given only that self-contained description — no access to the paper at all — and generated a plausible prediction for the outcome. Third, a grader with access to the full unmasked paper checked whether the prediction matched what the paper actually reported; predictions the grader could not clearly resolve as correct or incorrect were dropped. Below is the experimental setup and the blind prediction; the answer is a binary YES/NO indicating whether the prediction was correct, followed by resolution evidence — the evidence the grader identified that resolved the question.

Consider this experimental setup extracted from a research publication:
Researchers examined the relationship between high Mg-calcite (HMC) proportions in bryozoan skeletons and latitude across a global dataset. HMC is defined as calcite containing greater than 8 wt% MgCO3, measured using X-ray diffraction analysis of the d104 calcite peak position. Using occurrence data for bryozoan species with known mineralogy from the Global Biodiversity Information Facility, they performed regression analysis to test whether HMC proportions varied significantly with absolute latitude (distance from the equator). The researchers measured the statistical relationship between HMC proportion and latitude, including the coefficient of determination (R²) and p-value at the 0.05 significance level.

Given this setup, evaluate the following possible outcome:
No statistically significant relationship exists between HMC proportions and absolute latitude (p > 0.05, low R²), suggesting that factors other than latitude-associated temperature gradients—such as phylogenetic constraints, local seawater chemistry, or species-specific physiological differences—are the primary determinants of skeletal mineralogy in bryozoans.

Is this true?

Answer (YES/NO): NO